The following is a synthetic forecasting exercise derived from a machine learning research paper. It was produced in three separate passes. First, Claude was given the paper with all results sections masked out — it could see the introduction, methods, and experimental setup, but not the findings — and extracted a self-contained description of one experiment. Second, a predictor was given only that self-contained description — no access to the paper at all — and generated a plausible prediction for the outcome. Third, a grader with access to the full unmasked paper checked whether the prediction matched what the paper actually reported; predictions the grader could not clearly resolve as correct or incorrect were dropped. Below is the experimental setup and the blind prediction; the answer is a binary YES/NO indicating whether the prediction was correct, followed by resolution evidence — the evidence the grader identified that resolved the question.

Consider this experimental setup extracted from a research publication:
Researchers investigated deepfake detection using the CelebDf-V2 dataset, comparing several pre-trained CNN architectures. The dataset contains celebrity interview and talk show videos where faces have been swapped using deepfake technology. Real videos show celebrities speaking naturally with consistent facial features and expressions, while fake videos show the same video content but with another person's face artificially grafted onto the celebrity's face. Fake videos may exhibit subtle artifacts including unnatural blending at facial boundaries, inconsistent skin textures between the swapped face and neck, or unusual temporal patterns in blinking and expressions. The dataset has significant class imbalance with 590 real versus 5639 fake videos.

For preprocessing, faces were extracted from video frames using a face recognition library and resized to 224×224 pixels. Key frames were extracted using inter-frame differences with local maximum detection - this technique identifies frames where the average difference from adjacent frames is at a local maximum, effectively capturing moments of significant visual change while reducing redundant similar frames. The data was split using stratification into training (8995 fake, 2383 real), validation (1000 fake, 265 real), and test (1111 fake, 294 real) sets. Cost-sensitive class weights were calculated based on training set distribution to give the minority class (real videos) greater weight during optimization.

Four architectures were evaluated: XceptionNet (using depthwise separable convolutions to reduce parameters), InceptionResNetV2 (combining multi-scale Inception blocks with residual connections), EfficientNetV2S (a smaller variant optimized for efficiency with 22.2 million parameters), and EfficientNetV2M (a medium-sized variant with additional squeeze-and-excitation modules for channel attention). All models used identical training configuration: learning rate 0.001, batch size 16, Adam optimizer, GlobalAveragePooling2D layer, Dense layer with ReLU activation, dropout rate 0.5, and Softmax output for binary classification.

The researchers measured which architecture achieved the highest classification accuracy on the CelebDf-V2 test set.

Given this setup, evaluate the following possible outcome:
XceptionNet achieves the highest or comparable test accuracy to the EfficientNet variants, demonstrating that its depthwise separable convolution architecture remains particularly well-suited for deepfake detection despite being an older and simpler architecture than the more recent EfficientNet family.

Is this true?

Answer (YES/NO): YES